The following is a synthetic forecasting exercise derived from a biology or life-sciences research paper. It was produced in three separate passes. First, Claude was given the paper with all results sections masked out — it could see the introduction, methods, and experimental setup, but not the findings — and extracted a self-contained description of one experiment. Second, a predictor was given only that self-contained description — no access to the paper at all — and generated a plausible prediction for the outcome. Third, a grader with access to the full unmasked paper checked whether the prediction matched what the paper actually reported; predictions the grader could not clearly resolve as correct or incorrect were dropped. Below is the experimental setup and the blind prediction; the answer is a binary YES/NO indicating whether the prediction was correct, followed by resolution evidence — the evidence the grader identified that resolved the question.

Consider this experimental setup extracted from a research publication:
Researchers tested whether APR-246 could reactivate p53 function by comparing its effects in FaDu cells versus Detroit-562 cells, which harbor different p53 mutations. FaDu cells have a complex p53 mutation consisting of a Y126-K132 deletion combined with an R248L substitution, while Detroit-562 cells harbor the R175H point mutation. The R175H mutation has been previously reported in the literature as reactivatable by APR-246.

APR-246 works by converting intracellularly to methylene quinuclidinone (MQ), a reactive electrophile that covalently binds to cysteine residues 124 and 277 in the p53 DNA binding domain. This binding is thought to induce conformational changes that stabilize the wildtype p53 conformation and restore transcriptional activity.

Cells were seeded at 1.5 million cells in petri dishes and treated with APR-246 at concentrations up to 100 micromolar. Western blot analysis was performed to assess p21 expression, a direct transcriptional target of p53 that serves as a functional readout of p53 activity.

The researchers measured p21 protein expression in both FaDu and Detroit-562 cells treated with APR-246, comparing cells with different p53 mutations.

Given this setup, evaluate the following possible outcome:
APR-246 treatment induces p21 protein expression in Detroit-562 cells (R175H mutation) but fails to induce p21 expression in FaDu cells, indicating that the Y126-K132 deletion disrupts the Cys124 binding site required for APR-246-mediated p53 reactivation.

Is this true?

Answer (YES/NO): NO